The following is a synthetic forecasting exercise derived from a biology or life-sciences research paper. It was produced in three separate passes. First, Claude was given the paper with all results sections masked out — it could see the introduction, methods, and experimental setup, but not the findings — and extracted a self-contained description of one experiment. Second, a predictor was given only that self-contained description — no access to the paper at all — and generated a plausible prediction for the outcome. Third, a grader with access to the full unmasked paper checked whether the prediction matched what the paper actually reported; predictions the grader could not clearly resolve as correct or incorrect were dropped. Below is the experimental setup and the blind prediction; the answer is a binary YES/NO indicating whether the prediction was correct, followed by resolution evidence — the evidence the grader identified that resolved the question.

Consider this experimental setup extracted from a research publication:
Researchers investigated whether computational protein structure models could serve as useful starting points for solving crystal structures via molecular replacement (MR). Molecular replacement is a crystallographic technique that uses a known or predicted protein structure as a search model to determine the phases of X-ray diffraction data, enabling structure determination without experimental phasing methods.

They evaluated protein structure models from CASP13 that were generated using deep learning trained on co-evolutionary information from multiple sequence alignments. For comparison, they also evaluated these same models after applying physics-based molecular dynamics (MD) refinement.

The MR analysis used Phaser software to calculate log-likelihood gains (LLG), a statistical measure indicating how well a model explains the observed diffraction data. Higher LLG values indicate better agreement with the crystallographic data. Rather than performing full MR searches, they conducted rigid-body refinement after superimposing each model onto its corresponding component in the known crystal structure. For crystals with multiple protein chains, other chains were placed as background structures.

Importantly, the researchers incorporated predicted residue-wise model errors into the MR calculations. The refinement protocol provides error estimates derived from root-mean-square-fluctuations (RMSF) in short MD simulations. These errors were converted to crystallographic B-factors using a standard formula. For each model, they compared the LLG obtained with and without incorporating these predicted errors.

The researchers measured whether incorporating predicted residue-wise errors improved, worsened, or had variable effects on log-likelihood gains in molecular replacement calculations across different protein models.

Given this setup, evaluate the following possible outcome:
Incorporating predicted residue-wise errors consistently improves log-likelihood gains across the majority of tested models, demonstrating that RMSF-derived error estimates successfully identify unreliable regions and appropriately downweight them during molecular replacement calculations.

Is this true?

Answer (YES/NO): NO